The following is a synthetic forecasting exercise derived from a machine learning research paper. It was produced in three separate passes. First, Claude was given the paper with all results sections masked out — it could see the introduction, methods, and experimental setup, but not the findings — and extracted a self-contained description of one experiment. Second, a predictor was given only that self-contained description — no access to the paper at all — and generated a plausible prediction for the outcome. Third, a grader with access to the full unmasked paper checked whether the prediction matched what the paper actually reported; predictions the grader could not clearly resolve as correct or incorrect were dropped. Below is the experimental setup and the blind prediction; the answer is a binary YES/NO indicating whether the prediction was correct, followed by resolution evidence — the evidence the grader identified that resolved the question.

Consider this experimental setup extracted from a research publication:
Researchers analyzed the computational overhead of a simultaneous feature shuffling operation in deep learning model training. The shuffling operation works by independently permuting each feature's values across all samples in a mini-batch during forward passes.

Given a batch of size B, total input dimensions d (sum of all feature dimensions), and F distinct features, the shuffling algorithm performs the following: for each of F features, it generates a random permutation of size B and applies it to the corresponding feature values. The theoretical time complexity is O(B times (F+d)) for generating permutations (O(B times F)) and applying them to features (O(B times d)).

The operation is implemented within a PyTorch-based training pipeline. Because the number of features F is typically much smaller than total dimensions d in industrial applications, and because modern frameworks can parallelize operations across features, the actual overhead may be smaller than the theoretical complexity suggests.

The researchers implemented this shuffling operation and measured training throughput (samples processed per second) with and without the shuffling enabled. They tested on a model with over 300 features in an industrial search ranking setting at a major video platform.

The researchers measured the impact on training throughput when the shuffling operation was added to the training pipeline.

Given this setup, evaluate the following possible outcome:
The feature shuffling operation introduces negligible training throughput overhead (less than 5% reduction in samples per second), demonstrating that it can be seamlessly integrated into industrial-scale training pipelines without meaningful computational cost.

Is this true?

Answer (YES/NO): YES